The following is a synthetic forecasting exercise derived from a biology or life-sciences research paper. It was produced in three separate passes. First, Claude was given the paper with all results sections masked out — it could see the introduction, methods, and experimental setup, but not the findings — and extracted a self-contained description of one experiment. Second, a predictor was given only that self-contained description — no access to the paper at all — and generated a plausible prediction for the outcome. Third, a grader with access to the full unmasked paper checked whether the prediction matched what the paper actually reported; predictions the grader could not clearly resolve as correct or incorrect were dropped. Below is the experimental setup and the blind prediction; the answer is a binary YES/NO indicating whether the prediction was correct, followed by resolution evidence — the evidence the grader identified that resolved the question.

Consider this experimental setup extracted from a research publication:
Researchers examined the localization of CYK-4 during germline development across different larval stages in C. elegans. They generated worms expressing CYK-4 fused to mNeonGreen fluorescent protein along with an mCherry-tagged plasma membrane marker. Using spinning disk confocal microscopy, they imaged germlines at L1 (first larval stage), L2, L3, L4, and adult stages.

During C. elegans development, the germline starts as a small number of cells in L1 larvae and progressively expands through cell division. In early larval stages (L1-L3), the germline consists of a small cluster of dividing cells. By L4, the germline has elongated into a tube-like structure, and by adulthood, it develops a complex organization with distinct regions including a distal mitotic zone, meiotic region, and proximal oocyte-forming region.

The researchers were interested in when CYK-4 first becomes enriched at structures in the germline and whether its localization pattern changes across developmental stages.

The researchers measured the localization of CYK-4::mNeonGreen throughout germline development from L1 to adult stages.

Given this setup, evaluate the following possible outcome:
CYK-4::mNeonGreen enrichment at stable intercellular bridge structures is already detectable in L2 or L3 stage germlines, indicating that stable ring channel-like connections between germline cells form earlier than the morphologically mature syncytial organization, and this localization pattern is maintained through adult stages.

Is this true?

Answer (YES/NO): NO